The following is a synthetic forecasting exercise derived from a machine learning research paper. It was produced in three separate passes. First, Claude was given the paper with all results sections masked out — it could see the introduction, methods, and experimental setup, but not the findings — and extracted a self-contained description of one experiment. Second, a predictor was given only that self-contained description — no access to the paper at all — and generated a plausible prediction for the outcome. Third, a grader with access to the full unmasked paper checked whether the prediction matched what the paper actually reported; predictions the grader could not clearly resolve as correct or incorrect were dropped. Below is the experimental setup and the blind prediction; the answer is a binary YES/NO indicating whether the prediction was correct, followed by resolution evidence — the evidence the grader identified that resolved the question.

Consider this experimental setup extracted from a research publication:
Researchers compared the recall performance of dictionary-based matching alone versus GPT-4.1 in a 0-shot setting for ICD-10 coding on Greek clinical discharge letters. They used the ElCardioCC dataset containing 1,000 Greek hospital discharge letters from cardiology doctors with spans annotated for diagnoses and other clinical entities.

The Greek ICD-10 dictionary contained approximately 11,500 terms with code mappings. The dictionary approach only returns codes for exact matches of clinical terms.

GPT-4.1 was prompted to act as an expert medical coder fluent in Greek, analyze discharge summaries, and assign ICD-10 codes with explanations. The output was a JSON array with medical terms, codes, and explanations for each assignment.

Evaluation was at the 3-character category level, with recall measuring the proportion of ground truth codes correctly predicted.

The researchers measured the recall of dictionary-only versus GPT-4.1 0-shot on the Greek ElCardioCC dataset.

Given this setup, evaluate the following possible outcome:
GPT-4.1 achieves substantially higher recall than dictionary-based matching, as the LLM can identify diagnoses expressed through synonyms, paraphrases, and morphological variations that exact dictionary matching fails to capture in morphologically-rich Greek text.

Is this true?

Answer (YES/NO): YES